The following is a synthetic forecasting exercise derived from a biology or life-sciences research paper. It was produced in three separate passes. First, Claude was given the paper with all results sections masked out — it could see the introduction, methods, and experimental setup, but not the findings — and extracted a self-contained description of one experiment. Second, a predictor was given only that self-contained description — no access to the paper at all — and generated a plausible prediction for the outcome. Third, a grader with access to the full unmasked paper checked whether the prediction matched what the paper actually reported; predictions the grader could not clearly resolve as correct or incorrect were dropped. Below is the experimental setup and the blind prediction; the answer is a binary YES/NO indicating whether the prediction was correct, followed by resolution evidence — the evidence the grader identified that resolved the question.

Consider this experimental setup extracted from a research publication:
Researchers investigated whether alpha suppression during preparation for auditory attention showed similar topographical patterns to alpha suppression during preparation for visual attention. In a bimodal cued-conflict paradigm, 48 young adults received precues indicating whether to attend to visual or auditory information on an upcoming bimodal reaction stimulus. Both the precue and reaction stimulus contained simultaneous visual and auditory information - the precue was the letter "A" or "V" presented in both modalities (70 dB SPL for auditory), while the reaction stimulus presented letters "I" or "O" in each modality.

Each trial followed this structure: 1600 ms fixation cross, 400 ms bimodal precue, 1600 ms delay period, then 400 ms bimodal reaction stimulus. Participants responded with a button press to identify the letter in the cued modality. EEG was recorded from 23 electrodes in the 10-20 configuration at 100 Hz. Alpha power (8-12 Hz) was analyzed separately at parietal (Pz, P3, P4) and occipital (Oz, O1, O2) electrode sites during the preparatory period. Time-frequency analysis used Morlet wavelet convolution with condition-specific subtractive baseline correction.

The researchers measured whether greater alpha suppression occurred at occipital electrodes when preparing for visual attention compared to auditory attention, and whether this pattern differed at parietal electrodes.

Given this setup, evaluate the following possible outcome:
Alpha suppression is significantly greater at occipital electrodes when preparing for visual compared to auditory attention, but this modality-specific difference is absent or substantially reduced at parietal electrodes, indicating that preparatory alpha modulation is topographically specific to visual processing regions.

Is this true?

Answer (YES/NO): NO